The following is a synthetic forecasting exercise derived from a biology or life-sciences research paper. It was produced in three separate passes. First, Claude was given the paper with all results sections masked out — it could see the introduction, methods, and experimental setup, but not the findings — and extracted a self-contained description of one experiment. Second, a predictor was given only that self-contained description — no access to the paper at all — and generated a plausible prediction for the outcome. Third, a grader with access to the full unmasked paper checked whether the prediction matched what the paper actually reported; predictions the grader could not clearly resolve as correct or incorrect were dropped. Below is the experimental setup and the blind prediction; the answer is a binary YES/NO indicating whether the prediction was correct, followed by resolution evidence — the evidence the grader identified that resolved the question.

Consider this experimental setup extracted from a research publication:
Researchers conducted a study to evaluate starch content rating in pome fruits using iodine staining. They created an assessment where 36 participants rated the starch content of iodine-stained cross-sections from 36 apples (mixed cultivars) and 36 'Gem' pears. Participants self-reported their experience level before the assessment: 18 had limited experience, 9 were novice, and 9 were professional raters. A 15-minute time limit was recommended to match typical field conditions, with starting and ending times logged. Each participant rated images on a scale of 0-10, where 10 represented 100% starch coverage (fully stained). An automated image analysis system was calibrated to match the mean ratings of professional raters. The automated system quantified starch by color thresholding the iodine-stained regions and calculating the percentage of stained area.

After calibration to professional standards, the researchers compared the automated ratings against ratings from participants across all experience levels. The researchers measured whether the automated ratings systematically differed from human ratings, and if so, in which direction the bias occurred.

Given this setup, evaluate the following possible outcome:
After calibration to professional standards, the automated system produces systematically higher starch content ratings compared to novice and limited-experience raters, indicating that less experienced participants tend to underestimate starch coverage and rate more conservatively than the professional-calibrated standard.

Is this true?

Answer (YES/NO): NO